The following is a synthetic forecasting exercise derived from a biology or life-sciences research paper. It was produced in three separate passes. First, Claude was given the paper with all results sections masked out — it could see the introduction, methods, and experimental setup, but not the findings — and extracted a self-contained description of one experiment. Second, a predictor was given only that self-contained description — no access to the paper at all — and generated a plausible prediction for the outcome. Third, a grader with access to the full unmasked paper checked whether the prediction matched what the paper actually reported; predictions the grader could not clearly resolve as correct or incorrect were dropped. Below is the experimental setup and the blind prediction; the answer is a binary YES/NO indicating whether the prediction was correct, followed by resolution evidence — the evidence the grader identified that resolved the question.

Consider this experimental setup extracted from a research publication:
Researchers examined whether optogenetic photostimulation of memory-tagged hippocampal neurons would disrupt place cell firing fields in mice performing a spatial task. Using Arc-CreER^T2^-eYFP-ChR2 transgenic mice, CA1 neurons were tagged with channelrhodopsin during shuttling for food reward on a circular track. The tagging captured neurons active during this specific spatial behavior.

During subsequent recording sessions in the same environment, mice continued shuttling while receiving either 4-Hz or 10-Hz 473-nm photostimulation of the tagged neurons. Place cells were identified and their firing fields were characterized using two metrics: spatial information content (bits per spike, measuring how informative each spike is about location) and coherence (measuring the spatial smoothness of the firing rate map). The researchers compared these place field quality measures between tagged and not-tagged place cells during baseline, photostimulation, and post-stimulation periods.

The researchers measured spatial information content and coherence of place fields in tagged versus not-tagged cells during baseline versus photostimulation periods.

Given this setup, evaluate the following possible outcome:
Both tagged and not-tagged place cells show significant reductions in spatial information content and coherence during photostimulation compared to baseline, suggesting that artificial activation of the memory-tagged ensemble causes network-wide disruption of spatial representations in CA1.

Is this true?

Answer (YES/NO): NO